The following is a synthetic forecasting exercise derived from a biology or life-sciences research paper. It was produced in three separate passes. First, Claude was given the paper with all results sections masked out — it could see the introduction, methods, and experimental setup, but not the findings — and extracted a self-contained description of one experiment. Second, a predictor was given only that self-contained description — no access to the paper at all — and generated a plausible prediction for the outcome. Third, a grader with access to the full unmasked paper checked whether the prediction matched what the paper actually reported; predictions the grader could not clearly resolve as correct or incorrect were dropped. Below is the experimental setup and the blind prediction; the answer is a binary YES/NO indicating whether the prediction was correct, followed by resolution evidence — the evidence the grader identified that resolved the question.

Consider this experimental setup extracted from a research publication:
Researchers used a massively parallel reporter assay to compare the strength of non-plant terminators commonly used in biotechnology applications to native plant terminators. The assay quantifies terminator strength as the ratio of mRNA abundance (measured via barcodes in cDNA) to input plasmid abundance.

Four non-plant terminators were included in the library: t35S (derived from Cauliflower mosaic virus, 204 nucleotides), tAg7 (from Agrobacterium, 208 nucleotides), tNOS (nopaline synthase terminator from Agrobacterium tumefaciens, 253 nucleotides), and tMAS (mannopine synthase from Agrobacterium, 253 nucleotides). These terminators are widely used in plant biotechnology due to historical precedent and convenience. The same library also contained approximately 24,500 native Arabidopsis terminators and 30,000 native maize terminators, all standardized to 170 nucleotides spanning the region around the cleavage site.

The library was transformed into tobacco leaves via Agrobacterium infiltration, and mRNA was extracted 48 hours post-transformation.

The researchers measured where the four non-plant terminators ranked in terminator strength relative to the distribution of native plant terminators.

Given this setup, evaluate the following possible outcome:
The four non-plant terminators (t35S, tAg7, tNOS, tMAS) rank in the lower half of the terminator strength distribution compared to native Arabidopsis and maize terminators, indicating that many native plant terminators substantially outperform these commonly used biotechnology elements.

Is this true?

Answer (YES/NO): NO